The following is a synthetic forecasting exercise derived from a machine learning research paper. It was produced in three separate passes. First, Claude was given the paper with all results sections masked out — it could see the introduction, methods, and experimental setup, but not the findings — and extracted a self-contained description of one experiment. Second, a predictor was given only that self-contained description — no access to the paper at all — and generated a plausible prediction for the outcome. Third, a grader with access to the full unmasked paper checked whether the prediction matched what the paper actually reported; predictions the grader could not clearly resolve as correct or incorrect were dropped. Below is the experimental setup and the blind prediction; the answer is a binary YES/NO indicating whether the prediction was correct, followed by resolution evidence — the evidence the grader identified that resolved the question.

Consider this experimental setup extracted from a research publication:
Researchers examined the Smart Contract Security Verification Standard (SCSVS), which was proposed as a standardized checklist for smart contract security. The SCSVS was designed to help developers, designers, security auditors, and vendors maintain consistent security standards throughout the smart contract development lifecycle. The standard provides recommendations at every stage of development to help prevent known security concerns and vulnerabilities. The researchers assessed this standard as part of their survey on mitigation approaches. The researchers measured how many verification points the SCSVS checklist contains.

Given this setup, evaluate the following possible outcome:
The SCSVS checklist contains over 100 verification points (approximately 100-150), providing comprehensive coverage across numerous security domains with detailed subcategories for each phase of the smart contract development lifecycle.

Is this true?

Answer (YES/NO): NO